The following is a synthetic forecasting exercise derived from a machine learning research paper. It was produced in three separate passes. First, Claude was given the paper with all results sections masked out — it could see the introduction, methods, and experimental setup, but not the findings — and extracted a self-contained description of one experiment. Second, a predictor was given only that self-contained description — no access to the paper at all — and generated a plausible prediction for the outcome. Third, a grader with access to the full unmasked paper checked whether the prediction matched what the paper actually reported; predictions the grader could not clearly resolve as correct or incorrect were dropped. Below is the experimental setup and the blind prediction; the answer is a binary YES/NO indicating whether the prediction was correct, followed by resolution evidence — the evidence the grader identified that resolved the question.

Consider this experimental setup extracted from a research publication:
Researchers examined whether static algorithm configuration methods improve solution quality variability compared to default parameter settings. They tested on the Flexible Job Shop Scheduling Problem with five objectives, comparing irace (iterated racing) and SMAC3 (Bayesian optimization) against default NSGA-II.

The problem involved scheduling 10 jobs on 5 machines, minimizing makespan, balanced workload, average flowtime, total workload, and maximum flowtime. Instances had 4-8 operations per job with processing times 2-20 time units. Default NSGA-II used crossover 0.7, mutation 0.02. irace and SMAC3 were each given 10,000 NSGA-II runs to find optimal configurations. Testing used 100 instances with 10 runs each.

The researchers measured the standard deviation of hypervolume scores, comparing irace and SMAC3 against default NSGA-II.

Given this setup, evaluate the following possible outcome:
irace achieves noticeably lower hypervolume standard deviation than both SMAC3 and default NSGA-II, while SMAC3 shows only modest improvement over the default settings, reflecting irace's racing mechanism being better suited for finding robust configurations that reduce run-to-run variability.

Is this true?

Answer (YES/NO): NO